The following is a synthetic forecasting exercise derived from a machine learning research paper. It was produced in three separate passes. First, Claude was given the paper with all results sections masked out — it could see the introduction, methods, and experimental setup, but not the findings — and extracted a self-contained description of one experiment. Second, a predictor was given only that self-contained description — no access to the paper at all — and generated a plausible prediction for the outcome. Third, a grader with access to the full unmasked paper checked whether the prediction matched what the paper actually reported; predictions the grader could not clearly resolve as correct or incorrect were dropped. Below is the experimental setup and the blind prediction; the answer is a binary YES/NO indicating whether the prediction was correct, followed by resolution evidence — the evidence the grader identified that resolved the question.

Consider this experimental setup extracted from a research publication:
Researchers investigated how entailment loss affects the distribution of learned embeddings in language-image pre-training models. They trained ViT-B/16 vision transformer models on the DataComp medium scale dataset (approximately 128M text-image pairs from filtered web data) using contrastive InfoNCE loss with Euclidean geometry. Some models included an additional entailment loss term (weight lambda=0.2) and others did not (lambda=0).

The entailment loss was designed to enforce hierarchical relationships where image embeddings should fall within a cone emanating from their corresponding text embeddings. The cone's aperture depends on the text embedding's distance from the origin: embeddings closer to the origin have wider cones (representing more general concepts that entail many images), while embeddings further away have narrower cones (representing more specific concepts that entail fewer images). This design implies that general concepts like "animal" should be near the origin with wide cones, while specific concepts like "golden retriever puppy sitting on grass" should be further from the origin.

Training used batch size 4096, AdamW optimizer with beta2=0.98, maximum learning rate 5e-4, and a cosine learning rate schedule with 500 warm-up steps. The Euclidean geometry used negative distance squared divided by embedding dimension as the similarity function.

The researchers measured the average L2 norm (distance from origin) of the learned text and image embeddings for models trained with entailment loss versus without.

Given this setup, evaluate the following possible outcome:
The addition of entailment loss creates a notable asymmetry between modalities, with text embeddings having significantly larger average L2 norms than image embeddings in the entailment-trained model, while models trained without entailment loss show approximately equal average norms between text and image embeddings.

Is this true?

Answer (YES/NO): NO